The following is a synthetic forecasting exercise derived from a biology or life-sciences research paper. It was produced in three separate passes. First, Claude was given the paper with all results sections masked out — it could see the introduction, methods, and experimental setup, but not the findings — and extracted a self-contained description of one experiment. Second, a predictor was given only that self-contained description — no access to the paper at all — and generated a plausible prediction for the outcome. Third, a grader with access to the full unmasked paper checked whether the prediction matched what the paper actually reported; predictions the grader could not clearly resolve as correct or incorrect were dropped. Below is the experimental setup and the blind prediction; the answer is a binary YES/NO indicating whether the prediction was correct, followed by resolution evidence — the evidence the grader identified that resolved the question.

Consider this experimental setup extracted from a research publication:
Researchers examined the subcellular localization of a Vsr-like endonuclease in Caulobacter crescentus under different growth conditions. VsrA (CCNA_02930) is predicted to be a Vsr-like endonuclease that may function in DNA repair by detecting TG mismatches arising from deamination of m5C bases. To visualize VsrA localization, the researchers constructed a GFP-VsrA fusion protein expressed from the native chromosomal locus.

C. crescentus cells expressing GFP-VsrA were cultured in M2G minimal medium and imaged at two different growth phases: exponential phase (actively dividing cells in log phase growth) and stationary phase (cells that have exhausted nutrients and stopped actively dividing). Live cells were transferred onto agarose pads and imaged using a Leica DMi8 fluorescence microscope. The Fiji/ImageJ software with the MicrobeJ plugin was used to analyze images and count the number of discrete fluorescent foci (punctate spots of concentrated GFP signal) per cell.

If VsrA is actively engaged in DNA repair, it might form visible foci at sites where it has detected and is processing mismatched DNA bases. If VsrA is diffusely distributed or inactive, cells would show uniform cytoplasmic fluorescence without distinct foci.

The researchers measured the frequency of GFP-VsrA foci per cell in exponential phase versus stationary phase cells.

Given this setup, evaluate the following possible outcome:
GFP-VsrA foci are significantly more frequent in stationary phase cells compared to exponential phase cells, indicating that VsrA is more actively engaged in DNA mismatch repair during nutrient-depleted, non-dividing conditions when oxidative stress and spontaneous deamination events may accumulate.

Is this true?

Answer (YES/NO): YES